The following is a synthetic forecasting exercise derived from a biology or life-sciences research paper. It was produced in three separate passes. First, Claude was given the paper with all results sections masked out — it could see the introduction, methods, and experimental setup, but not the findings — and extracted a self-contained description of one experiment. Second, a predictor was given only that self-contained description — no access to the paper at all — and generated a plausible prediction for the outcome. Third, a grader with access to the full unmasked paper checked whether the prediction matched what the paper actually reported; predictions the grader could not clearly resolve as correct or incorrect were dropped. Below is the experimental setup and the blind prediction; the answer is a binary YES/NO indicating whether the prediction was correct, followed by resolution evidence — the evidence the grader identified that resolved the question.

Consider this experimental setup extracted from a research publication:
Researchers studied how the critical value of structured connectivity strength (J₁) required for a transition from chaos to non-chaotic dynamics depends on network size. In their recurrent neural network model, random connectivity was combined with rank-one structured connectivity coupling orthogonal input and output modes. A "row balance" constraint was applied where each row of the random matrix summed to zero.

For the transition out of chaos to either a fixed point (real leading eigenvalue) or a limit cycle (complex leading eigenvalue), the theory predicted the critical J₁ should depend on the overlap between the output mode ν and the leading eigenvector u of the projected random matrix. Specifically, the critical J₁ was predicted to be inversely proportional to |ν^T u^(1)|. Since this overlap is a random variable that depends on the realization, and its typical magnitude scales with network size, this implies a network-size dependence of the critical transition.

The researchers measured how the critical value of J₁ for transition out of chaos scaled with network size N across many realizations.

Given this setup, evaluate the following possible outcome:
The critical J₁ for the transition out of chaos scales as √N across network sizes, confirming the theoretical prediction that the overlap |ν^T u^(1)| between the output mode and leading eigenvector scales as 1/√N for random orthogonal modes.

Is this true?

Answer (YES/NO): NO